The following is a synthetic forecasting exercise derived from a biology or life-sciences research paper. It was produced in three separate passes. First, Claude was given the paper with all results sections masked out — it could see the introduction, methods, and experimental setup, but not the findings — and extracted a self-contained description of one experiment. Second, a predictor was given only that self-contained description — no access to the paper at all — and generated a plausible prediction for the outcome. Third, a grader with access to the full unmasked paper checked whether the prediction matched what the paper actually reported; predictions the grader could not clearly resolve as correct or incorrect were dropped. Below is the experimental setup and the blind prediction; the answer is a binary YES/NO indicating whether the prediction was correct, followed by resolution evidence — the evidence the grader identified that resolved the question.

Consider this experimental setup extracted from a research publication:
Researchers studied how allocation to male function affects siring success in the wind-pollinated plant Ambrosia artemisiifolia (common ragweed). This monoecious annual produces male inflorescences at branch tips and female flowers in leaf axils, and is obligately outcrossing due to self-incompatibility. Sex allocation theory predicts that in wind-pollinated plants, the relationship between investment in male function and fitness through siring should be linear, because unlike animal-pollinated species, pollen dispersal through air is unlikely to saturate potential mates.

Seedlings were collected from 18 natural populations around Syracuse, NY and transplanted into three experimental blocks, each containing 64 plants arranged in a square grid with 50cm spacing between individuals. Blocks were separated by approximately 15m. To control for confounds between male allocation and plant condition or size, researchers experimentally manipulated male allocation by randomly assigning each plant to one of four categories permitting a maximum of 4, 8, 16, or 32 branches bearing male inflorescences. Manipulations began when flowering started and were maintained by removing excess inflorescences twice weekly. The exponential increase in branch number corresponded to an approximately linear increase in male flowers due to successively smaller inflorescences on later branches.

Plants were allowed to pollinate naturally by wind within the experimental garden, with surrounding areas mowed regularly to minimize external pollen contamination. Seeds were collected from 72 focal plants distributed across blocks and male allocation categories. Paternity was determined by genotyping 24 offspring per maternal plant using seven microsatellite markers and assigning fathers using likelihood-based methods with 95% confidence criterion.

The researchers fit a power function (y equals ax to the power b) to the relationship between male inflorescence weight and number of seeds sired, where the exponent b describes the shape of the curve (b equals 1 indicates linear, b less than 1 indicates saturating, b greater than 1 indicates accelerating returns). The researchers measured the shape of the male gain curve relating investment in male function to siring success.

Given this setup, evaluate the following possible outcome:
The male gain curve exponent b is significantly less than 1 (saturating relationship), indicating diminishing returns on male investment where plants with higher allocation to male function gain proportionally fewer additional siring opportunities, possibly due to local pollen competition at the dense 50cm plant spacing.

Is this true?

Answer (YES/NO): NO